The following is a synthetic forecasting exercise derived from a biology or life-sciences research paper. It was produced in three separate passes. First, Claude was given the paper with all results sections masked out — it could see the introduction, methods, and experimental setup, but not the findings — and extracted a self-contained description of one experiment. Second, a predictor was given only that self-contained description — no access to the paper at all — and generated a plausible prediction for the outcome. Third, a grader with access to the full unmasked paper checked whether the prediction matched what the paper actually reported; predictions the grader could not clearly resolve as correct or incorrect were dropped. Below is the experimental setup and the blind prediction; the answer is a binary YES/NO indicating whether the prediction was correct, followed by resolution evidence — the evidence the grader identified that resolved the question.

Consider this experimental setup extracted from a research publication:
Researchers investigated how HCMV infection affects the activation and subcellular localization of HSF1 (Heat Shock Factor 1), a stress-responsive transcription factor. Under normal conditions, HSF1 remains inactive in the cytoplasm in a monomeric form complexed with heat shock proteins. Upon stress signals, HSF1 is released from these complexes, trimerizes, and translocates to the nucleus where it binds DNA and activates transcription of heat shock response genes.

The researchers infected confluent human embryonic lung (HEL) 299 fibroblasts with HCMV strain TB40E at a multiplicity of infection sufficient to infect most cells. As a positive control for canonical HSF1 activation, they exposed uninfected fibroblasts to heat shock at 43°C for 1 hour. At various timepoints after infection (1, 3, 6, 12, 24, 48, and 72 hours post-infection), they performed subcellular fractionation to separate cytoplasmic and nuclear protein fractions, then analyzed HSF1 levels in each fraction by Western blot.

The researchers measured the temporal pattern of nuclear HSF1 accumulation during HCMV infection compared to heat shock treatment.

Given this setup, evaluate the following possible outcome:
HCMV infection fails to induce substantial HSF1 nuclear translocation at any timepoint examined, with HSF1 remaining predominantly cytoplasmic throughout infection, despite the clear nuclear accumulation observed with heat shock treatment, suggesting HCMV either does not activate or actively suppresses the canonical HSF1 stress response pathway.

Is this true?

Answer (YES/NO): NO